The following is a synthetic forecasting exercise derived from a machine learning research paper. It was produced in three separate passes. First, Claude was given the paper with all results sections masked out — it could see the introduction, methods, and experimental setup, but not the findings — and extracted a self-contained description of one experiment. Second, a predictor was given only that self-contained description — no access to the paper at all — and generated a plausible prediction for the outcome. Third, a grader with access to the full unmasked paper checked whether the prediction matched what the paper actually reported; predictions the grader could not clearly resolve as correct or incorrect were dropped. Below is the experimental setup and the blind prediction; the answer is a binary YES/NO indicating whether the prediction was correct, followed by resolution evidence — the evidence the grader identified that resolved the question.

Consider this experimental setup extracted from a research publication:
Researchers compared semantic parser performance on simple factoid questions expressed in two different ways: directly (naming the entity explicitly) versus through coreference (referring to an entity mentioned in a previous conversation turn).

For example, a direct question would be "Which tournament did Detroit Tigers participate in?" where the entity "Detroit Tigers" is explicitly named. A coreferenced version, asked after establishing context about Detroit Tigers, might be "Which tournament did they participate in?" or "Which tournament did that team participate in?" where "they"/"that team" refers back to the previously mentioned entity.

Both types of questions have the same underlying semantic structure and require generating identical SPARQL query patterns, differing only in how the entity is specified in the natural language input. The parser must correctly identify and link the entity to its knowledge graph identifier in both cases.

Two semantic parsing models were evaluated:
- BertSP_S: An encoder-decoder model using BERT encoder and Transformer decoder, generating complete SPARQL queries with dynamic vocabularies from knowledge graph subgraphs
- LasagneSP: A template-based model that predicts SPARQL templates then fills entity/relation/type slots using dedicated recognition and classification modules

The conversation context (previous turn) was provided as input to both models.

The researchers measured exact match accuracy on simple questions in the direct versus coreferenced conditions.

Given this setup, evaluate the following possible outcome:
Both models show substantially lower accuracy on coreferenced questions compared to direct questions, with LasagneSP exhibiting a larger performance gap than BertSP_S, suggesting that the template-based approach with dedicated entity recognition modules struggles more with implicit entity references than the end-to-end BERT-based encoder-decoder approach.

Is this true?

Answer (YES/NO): NO